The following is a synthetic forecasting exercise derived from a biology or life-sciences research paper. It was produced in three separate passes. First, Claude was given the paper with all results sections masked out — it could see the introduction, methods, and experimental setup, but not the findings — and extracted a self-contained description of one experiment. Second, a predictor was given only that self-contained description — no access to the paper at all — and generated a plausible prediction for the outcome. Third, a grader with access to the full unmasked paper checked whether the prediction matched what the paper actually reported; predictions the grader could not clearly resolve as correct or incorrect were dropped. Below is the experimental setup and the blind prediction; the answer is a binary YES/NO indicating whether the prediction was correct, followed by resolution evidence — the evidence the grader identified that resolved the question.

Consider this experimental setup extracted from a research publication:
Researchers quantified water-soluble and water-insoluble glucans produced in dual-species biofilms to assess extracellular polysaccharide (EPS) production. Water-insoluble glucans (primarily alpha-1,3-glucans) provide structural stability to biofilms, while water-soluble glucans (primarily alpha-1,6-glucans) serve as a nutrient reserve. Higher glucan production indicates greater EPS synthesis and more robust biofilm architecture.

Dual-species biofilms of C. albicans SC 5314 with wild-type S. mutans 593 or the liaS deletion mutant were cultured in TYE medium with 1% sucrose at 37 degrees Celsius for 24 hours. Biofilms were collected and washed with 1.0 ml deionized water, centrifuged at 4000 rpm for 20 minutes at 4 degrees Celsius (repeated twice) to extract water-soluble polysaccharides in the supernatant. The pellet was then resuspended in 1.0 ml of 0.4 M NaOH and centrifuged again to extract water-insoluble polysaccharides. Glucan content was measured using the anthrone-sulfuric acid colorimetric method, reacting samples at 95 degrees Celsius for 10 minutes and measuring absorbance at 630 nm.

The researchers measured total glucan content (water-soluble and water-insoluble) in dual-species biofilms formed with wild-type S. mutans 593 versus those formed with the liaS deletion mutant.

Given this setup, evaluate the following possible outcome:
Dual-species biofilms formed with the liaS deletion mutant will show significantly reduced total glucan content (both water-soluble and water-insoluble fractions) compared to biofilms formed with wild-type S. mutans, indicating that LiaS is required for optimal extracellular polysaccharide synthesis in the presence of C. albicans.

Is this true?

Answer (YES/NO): YES